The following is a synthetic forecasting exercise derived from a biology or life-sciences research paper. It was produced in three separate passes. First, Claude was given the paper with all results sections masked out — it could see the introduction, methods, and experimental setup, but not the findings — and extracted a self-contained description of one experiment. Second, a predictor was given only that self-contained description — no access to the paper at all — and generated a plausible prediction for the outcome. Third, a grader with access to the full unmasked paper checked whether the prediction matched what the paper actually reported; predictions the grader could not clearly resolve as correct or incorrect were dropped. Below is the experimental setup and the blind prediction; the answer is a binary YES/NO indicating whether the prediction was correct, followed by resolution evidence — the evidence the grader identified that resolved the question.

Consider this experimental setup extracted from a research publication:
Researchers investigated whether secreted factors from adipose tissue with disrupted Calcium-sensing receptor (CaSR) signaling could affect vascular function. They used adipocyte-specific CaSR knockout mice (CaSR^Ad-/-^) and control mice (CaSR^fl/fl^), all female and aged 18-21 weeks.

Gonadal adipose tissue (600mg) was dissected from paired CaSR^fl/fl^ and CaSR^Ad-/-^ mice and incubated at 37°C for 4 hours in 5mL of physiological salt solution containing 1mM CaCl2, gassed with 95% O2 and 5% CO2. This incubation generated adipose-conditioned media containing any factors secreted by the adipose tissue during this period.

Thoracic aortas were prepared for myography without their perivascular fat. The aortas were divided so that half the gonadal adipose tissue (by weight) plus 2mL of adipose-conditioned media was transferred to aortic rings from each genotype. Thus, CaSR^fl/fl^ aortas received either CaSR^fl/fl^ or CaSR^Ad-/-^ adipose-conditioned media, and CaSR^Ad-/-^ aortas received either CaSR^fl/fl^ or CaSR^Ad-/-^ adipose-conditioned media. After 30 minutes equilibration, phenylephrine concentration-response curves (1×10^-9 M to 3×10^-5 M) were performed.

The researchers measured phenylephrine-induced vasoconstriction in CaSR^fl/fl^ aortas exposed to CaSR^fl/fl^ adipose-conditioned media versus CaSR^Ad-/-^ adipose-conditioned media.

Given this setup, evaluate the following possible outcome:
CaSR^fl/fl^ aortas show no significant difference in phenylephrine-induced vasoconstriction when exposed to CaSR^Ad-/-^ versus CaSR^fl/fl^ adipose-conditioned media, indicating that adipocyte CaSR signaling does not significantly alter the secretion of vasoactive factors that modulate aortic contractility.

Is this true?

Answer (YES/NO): YES